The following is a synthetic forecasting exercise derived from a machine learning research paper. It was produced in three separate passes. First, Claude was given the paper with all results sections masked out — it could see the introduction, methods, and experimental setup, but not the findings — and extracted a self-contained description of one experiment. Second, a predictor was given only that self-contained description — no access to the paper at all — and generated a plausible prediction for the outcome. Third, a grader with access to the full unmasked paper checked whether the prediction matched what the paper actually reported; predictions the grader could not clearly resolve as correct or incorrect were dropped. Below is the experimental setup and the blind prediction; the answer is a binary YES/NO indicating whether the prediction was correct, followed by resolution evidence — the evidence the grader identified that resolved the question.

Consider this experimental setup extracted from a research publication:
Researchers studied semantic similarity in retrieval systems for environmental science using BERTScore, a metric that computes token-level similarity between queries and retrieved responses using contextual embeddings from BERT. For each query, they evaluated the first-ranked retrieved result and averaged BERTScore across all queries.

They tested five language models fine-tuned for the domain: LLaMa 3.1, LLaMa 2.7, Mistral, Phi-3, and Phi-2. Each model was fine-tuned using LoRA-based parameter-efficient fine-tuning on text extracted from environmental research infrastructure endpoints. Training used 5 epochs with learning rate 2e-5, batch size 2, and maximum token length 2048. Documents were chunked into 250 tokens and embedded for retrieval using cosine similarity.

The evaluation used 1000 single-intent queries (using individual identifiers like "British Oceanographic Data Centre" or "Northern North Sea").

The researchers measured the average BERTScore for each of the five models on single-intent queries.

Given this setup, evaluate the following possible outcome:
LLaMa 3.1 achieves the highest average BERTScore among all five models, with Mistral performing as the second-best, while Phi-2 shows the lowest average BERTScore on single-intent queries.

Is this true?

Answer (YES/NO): NO